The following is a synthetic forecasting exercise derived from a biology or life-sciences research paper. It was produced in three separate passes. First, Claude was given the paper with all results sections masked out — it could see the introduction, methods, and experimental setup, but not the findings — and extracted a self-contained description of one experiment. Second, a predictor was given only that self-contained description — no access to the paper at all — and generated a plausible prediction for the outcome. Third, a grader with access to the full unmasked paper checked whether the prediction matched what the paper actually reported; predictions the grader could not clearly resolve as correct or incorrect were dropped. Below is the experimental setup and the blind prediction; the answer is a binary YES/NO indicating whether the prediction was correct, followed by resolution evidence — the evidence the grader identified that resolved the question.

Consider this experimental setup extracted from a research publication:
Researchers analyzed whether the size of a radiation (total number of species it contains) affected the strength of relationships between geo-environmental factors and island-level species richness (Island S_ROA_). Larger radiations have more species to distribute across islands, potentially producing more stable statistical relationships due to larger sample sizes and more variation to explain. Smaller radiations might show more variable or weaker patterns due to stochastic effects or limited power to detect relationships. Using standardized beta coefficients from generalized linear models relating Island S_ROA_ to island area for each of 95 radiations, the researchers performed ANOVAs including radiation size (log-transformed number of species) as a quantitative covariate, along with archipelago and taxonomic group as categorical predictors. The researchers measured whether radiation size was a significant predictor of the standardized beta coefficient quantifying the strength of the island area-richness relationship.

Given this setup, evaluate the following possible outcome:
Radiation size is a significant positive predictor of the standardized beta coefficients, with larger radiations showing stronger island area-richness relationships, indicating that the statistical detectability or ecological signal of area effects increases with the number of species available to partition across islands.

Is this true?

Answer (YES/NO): NO